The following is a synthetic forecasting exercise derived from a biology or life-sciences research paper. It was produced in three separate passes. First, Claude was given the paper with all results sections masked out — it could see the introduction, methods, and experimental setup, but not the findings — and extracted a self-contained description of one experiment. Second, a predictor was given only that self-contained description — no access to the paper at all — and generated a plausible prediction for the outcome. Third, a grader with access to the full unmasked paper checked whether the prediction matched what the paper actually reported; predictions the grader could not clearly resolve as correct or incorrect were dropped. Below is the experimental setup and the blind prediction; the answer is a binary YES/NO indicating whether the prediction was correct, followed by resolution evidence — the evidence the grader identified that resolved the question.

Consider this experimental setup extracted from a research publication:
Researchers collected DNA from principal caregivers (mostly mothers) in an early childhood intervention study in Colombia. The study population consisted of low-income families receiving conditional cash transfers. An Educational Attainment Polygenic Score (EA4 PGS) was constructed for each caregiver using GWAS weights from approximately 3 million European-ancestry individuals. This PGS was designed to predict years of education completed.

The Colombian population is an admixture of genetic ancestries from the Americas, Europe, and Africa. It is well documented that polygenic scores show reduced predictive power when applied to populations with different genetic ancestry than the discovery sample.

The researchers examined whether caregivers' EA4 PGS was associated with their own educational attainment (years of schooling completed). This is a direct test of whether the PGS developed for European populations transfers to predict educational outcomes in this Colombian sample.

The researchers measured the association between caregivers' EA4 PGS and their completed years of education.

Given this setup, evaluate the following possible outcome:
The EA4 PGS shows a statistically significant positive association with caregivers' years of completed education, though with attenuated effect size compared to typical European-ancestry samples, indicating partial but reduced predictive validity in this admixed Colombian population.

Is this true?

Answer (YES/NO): NO